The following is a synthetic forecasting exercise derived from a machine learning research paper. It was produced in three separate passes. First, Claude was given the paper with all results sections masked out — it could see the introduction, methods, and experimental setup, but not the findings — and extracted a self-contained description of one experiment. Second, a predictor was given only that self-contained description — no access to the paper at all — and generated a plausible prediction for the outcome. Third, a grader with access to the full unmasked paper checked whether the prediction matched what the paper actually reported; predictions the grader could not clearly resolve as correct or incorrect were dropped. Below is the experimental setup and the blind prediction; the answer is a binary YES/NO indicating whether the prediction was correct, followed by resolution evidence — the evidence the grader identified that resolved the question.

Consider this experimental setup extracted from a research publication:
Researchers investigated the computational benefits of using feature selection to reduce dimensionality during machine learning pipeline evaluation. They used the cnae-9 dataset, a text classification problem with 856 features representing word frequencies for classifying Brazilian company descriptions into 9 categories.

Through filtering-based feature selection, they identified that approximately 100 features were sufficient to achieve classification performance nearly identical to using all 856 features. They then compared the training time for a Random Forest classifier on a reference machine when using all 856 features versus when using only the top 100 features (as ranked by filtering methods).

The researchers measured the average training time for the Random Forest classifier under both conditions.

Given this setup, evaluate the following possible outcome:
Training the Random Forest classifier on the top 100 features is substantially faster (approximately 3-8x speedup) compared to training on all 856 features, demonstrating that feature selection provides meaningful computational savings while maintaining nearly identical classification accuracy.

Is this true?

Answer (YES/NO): YES